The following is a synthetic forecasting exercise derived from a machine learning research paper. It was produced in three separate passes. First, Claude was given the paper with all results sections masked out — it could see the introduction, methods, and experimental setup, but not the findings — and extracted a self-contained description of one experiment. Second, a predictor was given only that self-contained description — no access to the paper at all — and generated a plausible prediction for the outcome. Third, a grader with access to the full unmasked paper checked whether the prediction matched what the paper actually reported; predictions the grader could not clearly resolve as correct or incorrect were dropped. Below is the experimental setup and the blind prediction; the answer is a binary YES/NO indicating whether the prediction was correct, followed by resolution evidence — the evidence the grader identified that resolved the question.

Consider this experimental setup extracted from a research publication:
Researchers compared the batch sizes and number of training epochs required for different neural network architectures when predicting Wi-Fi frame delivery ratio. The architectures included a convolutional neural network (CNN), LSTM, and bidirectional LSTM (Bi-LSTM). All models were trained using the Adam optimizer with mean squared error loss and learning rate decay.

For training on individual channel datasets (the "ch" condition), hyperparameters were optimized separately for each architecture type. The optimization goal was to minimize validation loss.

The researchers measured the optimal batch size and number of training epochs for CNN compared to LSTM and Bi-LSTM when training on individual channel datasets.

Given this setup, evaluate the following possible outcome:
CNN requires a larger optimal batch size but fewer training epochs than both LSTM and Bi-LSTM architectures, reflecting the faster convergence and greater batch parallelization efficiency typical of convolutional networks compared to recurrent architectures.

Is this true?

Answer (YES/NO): NO